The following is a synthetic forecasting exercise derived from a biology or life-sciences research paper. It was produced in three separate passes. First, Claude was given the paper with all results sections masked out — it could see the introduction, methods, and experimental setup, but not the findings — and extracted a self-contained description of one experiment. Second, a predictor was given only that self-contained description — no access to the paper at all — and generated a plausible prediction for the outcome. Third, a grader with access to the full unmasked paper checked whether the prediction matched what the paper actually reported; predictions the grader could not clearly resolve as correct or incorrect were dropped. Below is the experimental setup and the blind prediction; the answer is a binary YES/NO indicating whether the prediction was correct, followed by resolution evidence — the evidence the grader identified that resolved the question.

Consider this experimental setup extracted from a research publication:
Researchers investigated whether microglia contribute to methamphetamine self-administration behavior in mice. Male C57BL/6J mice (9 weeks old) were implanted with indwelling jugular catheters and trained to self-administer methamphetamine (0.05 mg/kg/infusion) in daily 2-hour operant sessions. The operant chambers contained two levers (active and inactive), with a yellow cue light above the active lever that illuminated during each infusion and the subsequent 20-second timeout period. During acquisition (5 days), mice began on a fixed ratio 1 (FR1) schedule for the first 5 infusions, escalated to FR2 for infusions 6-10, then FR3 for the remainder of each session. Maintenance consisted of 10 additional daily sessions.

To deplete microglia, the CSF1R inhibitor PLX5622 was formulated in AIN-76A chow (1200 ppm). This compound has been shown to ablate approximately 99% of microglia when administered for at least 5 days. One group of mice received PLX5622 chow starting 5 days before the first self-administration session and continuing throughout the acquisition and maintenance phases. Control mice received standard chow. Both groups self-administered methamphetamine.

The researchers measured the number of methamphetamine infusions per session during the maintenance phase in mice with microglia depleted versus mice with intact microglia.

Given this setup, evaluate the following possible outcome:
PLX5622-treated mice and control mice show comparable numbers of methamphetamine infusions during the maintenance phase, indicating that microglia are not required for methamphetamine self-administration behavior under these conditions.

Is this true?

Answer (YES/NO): NO